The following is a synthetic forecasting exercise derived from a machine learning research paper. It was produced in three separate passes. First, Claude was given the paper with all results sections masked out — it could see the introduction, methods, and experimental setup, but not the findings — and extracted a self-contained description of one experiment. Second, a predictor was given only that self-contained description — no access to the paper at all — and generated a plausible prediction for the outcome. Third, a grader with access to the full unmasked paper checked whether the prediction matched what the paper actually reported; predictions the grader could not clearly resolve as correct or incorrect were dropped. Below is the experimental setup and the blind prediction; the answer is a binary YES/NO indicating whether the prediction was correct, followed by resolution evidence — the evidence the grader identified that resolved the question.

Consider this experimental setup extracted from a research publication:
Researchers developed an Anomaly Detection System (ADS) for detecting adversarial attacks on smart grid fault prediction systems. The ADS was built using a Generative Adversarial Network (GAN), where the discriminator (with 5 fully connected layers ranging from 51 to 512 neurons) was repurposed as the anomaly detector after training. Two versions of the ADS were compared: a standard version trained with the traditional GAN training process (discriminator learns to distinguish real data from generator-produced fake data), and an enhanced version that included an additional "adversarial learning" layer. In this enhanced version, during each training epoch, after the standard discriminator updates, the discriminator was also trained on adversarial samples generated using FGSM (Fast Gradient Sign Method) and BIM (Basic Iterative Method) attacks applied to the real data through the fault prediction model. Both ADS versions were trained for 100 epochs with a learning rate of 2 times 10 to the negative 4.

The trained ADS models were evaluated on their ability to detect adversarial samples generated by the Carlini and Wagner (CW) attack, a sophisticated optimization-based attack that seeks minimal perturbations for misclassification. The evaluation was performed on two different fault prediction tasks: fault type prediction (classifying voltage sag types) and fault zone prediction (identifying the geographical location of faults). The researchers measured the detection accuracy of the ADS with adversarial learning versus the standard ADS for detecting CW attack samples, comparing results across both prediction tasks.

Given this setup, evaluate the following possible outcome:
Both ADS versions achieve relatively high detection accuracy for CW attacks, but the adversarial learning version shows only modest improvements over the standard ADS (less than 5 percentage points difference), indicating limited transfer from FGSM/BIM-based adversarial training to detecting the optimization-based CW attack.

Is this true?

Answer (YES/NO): NO